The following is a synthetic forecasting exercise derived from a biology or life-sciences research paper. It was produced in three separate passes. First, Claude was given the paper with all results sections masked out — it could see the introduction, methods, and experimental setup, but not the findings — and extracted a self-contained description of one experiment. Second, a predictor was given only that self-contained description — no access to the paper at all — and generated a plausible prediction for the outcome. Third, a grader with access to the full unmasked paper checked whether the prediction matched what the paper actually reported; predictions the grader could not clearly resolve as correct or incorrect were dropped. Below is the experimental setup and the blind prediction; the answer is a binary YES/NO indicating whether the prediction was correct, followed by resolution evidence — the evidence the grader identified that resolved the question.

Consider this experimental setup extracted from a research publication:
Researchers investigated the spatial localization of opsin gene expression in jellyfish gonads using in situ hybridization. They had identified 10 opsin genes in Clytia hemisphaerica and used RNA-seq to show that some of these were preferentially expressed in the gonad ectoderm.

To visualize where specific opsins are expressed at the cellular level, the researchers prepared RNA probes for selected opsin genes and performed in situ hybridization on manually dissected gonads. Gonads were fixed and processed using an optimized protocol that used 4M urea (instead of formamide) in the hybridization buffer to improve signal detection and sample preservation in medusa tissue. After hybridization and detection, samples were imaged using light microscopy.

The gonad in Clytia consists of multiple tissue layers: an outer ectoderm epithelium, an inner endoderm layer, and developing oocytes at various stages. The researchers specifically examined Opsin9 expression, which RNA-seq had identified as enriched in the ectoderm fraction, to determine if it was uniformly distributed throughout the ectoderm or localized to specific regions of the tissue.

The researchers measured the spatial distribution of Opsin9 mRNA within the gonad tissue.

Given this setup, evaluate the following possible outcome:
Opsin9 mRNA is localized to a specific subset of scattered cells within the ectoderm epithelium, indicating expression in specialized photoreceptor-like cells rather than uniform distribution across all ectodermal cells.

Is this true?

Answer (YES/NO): YES